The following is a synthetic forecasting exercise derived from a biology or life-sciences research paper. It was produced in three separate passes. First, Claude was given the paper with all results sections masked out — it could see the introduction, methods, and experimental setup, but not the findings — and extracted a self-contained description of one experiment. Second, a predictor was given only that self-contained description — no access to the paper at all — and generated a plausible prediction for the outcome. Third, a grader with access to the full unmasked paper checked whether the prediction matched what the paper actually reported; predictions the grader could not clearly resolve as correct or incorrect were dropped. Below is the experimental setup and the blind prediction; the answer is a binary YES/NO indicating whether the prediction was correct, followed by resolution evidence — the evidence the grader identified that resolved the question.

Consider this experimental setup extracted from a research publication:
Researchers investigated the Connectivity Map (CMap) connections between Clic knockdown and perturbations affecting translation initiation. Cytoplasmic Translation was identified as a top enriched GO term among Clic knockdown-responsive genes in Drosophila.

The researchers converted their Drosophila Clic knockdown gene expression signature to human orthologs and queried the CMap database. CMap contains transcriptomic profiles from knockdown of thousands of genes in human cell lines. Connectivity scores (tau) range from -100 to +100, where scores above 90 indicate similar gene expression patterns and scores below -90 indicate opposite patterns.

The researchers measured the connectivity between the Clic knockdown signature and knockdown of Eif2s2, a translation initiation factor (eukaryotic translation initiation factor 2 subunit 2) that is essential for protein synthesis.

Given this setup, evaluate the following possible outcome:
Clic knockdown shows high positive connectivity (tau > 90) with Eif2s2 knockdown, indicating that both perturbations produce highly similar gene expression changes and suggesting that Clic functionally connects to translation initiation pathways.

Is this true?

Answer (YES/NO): NO